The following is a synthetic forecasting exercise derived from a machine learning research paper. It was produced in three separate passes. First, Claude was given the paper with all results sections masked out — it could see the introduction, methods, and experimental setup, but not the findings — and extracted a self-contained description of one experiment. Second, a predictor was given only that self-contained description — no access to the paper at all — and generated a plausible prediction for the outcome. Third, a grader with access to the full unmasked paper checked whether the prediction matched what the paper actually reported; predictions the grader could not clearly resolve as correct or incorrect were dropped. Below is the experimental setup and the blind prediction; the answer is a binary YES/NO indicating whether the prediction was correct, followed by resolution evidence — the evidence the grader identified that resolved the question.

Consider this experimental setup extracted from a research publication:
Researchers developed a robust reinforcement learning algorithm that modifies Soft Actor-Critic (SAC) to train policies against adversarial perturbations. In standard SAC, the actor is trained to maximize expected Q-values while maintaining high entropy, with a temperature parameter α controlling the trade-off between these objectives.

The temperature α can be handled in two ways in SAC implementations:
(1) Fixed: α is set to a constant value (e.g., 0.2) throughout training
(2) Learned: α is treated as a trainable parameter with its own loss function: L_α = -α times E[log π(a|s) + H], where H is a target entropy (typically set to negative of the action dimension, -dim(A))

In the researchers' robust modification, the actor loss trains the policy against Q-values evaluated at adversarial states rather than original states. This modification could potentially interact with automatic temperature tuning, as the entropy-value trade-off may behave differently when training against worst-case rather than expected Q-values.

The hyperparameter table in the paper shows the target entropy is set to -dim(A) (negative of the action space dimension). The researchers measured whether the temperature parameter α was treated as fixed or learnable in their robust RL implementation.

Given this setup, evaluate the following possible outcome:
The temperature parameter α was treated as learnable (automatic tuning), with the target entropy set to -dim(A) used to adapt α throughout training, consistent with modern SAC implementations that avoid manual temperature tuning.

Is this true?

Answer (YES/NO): YES